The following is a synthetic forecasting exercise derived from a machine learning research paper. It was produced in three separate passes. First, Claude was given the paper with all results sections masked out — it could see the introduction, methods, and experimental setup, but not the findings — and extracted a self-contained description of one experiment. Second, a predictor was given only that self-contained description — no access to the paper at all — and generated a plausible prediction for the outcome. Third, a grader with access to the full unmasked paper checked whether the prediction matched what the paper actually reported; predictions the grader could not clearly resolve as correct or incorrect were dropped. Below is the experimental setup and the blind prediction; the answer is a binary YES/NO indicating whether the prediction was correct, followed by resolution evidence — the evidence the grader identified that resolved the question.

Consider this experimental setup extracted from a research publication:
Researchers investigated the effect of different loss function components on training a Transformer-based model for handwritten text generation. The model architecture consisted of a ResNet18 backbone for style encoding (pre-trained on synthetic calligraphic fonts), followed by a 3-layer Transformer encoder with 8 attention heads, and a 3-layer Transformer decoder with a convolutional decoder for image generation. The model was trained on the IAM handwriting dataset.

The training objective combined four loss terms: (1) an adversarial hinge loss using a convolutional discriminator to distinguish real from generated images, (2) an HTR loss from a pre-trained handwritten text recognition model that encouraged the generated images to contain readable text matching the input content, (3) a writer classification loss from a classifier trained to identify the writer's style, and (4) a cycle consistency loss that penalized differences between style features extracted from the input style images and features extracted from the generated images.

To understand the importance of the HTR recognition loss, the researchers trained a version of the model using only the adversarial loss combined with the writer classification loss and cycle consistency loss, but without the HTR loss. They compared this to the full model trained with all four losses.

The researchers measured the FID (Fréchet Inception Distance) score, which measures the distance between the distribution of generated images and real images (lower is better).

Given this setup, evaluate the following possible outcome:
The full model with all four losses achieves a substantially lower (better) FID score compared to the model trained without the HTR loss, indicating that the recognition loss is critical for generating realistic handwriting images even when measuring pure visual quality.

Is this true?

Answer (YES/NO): YES